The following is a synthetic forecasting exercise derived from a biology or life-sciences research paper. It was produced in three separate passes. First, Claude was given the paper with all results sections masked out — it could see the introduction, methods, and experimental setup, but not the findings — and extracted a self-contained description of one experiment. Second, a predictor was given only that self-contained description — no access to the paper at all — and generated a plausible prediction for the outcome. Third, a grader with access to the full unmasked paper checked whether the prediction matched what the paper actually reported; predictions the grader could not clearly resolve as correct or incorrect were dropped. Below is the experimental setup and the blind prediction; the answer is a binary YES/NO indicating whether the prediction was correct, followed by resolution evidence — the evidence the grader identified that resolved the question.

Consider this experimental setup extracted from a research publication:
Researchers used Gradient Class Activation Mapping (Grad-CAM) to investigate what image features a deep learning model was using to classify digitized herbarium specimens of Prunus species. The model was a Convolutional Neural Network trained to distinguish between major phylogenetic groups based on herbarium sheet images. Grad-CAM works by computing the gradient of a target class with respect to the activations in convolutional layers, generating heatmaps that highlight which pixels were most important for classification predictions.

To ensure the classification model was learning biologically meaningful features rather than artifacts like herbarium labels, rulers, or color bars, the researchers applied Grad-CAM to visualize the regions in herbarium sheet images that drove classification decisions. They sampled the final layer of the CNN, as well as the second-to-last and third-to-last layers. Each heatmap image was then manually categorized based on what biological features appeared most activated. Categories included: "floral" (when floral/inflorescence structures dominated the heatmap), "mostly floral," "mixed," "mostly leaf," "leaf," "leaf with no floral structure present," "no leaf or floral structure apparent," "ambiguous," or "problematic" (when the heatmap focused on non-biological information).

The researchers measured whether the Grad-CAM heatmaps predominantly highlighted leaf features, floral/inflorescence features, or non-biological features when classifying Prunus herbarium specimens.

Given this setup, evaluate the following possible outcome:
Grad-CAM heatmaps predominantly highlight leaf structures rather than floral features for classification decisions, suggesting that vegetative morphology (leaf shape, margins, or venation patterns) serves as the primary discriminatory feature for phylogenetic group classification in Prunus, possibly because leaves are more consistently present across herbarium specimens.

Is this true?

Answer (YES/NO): NO